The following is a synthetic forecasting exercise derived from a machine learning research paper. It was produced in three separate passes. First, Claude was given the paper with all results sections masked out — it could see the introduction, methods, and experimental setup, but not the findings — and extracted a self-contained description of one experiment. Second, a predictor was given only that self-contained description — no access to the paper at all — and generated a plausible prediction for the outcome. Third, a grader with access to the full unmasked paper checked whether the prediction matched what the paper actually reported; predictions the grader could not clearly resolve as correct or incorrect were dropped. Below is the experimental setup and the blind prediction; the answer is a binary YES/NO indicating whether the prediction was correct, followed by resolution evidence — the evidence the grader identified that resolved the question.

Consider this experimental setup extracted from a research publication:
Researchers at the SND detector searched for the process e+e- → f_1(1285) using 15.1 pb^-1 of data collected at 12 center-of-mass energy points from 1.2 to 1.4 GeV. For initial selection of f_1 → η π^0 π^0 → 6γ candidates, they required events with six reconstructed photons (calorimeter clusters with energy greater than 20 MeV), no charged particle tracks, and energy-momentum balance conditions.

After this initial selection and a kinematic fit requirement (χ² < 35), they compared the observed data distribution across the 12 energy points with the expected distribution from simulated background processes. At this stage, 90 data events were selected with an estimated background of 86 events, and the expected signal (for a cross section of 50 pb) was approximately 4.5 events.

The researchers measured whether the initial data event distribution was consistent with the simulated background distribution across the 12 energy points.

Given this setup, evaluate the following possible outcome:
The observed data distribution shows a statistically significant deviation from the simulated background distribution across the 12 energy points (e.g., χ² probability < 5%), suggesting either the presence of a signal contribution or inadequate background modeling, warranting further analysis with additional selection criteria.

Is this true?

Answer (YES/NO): NO